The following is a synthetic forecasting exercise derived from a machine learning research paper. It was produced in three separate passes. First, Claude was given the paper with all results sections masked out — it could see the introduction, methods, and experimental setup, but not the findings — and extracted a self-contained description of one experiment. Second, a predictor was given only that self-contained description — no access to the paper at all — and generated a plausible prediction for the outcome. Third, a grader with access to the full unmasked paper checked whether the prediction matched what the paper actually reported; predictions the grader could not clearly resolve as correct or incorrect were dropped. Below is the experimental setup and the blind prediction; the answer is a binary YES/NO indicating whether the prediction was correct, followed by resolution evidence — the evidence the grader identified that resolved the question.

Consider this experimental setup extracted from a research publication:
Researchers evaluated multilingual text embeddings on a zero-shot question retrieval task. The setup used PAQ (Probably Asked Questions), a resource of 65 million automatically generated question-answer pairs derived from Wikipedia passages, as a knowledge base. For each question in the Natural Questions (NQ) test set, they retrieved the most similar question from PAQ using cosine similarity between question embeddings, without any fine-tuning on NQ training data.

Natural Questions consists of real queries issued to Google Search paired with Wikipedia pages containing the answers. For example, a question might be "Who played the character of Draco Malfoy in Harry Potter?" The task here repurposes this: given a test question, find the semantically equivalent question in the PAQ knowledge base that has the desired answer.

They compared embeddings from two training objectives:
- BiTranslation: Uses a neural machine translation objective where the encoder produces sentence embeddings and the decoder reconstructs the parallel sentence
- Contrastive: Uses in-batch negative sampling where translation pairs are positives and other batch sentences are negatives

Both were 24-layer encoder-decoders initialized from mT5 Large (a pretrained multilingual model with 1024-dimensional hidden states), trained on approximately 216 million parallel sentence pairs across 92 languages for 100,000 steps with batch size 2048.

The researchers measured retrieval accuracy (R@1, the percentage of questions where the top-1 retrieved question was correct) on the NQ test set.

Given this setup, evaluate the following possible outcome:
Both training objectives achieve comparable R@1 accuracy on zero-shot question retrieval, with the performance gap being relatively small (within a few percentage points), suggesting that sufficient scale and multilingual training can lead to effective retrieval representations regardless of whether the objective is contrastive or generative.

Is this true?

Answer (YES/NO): YES